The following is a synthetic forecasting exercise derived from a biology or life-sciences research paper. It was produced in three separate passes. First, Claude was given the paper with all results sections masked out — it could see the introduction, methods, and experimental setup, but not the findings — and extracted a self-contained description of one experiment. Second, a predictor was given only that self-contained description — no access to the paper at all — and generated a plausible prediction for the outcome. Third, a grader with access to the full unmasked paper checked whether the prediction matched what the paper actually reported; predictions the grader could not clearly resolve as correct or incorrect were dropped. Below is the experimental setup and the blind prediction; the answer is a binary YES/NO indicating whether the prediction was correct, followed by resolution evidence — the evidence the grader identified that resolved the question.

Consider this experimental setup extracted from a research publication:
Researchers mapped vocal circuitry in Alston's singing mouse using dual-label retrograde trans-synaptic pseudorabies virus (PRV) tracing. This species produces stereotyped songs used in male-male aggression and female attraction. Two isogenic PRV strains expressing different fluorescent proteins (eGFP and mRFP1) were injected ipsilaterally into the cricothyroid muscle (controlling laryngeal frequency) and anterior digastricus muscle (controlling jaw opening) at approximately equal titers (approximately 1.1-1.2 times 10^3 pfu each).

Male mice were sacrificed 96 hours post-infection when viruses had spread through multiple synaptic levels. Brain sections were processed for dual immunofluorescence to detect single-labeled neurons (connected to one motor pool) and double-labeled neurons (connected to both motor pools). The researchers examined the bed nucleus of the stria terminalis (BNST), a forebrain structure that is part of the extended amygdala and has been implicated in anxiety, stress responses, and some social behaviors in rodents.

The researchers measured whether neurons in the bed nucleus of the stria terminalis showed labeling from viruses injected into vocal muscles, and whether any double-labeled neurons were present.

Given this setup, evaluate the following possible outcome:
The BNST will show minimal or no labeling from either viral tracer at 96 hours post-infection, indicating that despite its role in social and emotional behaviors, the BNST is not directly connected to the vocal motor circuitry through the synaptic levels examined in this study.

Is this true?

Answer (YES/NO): NO